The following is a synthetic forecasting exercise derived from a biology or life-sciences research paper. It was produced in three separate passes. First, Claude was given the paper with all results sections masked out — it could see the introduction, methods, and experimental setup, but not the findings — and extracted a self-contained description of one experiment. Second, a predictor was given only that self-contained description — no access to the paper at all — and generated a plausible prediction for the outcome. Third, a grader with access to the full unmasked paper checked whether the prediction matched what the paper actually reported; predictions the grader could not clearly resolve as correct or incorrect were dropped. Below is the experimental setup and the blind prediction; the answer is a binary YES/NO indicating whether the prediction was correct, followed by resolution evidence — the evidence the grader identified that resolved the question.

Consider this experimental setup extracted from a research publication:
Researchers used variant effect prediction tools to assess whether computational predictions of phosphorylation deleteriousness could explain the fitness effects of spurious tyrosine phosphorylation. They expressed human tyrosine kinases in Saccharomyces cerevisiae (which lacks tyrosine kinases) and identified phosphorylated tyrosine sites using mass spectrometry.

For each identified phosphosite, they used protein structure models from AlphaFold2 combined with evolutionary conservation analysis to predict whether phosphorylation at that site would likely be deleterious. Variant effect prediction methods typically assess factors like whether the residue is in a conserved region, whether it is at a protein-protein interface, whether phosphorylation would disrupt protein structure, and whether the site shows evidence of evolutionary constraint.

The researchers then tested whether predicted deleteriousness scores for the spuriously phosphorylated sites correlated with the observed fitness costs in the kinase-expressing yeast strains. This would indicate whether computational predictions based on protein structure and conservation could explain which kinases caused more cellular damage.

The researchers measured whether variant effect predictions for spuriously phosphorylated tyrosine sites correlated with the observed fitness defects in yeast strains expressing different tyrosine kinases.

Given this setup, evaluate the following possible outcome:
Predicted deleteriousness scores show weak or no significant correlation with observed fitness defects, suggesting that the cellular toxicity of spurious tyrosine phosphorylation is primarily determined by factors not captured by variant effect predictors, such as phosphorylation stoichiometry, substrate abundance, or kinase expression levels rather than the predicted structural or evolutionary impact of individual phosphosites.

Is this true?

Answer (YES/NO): YES